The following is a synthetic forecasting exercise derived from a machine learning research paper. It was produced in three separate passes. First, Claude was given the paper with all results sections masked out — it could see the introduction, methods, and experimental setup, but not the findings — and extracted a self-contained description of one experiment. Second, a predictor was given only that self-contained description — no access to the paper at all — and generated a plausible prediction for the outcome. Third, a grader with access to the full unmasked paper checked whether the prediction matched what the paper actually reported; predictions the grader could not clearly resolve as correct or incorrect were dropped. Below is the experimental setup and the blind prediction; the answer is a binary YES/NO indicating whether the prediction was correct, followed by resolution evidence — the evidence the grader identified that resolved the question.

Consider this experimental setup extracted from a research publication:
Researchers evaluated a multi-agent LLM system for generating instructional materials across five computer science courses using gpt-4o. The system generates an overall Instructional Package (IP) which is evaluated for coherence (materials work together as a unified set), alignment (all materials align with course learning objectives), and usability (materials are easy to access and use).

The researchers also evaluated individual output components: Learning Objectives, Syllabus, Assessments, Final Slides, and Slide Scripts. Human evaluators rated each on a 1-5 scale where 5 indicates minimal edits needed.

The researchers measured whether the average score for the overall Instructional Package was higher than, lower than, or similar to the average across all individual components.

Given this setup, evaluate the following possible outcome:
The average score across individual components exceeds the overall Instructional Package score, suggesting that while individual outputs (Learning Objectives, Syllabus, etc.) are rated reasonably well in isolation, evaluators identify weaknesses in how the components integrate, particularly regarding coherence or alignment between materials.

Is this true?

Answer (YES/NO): NO